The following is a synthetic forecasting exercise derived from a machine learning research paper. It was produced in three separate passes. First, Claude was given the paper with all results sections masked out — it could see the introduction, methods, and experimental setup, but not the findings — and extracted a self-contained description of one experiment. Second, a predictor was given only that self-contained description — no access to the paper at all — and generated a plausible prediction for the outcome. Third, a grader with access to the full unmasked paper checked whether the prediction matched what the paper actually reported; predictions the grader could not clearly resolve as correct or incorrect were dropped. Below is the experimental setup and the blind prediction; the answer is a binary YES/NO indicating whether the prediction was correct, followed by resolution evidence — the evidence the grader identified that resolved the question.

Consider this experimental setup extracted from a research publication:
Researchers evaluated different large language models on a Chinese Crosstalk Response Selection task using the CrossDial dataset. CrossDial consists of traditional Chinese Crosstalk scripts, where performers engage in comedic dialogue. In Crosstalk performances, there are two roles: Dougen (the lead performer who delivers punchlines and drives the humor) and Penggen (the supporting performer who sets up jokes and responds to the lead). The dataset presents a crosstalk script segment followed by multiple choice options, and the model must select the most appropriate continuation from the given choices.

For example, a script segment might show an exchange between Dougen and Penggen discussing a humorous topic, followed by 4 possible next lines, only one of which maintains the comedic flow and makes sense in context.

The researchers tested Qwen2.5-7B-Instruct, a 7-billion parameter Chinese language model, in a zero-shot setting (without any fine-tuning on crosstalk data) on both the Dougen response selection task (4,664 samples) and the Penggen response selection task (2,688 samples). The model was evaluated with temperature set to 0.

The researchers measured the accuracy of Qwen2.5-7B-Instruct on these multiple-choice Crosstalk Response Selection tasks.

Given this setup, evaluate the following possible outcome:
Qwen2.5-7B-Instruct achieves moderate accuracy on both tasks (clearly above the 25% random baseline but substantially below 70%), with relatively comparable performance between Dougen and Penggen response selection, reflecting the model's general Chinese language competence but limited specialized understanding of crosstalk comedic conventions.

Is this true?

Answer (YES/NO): NO